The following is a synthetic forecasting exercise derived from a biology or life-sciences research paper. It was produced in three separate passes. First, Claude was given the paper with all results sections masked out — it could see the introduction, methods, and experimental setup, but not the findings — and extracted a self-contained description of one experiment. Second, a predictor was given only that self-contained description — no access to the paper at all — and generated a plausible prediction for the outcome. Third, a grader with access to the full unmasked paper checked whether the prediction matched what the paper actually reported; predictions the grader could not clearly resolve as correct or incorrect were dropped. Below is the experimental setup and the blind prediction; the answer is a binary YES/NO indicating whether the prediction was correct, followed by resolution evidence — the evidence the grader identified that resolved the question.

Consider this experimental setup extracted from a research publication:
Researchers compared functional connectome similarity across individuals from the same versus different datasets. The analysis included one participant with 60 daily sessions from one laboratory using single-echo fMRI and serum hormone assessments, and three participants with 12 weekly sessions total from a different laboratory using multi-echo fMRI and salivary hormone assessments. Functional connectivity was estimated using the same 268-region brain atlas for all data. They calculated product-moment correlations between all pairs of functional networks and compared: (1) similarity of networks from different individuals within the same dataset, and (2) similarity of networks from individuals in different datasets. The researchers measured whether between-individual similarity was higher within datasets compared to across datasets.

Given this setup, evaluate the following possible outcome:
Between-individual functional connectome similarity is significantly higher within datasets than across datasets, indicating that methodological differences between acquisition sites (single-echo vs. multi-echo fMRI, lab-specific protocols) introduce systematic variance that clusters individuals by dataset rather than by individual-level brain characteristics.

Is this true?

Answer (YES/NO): NO